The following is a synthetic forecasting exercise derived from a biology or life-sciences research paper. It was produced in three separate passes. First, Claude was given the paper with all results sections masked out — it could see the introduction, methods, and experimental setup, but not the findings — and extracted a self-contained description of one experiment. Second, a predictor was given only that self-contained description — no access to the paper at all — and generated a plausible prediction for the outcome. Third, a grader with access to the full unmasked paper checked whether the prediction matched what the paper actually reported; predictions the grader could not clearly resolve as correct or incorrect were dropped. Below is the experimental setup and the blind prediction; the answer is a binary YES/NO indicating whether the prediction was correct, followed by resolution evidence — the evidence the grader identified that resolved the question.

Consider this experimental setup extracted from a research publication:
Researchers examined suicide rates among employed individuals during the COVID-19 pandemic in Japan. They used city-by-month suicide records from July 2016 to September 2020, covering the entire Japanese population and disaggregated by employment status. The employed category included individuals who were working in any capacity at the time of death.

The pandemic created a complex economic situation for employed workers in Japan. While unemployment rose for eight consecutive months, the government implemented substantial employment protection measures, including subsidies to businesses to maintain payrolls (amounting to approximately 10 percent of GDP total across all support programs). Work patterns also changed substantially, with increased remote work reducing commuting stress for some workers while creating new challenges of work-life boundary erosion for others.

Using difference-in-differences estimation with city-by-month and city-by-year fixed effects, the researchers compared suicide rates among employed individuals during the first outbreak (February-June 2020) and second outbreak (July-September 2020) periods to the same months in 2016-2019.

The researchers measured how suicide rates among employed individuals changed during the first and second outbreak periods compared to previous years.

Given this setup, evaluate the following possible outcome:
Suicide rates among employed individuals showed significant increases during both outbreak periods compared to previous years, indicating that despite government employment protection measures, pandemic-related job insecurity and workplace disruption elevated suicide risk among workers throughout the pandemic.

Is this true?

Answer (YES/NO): NO